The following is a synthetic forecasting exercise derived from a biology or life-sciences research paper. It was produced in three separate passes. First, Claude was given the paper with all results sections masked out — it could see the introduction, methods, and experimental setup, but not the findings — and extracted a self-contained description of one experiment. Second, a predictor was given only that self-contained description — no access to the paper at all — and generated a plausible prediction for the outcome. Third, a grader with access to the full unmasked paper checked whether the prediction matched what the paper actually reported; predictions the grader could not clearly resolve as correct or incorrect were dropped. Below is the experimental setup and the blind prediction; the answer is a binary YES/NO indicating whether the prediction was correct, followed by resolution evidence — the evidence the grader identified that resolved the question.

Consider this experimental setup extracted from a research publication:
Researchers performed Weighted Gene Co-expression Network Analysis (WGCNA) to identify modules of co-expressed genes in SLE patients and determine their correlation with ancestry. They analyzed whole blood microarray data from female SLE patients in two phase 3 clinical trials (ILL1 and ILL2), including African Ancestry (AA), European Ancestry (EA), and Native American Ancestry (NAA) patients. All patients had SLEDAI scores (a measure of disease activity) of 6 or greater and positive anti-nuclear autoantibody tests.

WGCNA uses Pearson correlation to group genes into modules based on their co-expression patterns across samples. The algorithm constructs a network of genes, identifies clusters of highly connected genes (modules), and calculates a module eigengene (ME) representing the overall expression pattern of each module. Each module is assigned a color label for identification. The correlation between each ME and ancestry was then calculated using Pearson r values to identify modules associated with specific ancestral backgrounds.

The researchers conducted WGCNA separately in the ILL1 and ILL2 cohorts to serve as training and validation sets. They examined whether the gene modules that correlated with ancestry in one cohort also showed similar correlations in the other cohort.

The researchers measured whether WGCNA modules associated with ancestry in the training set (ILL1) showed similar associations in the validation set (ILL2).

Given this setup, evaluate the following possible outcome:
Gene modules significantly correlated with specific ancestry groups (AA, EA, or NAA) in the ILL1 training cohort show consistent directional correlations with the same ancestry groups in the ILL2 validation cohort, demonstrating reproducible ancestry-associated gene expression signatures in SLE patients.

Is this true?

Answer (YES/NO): YES